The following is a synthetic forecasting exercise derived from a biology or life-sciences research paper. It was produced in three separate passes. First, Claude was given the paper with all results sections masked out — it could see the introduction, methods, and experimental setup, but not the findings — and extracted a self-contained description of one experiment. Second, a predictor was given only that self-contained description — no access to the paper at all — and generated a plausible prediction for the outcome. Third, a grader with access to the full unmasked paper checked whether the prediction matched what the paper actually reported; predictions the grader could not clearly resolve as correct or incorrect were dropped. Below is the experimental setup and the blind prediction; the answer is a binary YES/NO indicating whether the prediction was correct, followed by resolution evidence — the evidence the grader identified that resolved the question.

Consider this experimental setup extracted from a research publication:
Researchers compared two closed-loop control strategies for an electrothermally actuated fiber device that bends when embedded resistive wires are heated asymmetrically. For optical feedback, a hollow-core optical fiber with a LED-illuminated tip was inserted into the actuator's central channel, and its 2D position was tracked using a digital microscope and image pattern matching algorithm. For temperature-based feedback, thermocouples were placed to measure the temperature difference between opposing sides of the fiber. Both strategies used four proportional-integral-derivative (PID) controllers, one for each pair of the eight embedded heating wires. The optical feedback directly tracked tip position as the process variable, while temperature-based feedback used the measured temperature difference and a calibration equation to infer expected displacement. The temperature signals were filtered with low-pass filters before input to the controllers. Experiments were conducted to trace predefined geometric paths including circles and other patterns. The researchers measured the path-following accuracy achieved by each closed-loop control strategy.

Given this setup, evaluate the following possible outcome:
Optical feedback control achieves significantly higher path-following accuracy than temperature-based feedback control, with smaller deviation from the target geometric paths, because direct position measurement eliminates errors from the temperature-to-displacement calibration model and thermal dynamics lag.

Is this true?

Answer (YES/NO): YES